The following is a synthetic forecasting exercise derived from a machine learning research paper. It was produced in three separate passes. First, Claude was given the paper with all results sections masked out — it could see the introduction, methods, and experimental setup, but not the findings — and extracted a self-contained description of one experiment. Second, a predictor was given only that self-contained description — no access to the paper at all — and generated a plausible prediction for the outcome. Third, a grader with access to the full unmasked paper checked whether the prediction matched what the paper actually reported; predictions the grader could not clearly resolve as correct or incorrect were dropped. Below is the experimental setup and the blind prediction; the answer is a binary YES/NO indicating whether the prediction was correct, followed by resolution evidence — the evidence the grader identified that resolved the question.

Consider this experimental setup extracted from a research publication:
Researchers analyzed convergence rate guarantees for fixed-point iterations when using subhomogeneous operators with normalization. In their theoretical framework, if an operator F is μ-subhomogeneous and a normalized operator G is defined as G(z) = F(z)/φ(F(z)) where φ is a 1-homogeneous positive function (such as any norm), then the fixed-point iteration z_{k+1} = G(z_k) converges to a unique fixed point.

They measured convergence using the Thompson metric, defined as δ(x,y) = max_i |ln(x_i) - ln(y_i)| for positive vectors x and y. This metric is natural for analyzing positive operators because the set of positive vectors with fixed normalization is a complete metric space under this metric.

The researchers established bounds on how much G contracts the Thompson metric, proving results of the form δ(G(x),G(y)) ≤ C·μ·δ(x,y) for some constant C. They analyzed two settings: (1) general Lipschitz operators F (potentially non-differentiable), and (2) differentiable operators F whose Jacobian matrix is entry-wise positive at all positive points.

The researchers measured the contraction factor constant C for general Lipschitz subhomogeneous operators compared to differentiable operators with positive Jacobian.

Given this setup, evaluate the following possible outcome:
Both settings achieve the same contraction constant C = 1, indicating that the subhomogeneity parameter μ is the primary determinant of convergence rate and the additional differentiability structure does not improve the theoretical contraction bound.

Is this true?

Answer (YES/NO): NO